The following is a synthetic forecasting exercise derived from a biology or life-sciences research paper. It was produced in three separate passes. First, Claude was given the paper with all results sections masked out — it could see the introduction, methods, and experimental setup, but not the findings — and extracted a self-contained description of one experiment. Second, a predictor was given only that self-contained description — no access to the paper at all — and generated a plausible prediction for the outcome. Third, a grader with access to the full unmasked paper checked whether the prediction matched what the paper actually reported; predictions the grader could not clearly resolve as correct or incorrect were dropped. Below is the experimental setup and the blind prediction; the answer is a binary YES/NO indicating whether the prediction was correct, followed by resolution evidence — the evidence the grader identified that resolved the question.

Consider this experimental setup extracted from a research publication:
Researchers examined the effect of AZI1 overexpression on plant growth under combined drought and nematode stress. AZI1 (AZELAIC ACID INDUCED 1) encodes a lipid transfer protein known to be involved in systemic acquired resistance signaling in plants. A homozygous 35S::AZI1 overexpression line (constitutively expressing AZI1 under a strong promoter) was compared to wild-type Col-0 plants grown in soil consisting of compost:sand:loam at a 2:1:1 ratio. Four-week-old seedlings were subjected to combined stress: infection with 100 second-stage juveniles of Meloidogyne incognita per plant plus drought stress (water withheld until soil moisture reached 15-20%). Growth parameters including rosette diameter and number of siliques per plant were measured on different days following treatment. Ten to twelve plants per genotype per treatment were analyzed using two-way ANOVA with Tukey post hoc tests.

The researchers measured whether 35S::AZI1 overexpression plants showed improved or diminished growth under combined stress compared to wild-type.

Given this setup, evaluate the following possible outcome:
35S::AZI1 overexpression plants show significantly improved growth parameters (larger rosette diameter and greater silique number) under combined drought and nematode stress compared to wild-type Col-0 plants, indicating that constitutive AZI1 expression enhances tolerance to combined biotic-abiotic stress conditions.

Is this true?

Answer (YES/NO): NO